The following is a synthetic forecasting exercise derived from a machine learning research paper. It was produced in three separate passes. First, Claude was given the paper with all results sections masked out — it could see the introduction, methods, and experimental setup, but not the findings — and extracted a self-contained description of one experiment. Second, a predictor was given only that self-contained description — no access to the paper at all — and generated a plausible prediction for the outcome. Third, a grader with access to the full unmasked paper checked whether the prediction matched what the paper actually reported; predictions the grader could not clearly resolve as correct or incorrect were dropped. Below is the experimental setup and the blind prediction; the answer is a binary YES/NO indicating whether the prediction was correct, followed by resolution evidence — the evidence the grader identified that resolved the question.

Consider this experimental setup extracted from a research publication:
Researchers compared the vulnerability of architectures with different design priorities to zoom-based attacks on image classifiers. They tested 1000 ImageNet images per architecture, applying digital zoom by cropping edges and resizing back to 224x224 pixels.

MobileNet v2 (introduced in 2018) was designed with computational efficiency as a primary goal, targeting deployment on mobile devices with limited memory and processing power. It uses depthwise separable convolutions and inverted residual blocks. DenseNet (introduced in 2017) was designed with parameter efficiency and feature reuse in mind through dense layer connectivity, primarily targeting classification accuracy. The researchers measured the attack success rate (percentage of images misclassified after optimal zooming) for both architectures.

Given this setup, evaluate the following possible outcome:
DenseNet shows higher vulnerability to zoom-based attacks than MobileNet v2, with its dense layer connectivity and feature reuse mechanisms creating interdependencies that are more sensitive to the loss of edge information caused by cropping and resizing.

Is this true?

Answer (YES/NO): NO